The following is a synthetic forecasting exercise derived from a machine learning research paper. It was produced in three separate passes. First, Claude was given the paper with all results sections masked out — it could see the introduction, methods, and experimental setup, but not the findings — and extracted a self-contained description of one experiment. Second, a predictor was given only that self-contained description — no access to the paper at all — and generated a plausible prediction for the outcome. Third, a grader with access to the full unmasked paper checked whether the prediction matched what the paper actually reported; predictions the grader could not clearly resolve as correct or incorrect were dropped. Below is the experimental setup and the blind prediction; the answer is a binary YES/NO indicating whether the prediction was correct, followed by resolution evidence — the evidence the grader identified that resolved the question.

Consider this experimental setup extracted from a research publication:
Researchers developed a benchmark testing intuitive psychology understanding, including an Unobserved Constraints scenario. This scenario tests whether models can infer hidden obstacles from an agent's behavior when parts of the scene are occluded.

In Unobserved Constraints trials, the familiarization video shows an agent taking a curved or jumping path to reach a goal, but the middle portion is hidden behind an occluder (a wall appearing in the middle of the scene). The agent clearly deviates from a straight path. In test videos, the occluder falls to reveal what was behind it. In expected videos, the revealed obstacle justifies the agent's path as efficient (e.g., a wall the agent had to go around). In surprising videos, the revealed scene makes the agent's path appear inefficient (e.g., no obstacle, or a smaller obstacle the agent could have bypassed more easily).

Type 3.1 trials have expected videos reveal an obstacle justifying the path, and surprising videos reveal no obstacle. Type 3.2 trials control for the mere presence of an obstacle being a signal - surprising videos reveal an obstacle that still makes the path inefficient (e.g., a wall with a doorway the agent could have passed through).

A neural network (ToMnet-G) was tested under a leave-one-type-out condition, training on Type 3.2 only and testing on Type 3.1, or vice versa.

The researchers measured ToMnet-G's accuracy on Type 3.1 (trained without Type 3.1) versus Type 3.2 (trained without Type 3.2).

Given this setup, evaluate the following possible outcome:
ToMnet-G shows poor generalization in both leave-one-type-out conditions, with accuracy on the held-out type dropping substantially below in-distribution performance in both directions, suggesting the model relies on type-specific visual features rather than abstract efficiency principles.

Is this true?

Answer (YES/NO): NO